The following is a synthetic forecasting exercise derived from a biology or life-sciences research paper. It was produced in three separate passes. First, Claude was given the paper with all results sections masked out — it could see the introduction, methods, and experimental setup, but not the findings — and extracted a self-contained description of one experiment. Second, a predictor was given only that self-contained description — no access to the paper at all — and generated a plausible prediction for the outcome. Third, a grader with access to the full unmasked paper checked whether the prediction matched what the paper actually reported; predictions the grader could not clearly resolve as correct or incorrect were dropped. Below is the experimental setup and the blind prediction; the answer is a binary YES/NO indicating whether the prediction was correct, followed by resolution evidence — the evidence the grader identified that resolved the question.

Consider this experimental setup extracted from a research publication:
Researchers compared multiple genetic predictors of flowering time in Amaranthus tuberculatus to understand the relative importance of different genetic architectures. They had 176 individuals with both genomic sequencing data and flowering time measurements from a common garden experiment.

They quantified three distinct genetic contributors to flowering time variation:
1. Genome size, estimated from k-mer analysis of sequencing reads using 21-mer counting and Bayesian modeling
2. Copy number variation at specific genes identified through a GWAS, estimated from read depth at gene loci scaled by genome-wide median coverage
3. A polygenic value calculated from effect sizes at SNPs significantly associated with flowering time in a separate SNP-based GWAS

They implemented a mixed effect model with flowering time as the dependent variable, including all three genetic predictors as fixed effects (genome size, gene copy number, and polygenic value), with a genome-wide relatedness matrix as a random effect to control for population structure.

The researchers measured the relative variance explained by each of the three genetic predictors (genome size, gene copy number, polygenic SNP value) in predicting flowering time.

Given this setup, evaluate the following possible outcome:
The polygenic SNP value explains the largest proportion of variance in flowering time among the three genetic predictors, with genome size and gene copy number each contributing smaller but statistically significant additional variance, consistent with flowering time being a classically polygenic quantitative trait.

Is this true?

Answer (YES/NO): YES